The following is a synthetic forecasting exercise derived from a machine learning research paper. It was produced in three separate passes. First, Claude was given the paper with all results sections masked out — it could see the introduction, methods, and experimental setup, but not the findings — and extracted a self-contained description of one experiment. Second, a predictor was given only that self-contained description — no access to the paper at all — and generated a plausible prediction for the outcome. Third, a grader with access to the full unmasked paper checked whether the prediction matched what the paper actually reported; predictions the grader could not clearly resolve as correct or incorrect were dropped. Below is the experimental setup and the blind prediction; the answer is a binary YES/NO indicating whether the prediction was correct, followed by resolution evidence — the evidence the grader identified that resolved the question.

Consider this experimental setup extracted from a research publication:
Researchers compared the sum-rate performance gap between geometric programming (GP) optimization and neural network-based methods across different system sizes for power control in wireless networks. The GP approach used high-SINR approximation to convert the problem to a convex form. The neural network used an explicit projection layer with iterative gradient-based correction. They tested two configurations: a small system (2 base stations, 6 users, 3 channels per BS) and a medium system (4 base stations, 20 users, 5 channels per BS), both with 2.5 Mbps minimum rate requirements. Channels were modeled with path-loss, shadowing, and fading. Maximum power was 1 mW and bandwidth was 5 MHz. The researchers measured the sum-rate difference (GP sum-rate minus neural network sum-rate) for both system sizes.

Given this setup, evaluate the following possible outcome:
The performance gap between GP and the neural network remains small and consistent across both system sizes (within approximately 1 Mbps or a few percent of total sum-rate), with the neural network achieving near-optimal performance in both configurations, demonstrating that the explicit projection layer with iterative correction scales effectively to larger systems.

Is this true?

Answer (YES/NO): NO